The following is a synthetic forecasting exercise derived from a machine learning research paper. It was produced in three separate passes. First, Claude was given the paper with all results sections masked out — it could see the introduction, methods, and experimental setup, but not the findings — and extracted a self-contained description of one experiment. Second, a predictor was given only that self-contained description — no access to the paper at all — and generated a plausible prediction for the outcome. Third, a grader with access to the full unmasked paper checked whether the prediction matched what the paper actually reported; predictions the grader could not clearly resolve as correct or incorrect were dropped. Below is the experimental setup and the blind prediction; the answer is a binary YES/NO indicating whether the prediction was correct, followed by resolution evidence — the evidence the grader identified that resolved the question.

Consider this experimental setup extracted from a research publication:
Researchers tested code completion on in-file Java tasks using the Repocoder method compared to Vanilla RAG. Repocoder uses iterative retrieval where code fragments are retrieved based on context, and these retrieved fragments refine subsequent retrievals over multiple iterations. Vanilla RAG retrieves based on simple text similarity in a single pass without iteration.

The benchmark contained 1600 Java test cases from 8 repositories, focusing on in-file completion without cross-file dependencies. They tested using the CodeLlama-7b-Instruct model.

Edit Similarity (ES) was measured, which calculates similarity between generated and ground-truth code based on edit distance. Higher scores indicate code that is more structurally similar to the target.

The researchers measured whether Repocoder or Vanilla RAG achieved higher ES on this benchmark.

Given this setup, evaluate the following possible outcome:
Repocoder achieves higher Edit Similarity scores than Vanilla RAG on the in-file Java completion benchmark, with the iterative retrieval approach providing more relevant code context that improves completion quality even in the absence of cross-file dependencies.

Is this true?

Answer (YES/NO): NO